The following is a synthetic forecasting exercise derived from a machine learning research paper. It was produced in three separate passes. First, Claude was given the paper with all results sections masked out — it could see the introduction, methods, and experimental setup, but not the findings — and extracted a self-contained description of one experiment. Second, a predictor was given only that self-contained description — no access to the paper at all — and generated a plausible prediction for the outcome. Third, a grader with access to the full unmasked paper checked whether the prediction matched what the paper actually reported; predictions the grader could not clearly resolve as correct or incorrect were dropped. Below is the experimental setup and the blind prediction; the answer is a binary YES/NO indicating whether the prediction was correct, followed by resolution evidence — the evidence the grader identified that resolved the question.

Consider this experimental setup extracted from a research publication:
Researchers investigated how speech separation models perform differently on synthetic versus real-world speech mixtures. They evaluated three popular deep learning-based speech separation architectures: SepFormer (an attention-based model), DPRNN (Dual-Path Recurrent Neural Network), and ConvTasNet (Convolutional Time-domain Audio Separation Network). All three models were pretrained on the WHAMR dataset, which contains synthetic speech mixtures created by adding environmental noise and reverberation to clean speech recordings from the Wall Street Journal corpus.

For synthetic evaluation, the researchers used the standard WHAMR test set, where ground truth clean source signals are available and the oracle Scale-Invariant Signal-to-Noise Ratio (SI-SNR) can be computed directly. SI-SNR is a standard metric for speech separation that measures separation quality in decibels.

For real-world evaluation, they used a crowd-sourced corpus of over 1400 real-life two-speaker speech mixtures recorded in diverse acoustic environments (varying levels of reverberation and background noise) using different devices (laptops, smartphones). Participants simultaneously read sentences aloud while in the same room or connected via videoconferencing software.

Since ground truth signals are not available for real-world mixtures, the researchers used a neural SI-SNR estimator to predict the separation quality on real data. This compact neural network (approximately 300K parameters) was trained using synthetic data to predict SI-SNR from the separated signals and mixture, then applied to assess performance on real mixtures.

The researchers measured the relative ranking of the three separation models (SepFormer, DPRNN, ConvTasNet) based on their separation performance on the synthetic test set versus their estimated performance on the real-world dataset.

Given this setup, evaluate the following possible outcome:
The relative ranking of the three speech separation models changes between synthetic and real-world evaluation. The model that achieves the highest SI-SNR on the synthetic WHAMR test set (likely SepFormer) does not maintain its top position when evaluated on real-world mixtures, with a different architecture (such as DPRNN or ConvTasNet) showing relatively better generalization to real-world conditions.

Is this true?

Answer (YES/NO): NO